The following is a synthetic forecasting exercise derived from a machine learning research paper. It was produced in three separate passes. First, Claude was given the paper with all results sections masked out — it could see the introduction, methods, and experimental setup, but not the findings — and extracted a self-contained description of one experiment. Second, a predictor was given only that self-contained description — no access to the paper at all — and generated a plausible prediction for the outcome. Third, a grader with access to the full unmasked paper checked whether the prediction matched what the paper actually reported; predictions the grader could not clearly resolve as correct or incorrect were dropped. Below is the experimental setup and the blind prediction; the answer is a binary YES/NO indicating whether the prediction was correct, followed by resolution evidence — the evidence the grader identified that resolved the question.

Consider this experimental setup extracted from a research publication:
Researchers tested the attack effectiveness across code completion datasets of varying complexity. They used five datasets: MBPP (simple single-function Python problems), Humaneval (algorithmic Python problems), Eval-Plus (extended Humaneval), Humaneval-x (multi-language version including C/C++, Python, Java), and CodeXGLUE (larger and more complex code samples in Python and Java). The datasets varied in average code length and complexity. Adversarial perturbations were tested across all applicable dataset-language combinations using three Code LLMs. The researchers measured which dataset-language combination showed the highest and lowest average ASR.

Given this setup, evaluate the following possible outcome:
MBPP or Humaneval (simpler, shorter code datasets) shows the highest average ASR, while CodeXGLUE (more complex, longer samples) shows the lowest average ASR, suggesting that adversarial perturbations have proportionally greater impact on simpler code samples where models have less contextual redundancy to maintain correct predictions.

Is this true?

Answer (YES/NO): YES